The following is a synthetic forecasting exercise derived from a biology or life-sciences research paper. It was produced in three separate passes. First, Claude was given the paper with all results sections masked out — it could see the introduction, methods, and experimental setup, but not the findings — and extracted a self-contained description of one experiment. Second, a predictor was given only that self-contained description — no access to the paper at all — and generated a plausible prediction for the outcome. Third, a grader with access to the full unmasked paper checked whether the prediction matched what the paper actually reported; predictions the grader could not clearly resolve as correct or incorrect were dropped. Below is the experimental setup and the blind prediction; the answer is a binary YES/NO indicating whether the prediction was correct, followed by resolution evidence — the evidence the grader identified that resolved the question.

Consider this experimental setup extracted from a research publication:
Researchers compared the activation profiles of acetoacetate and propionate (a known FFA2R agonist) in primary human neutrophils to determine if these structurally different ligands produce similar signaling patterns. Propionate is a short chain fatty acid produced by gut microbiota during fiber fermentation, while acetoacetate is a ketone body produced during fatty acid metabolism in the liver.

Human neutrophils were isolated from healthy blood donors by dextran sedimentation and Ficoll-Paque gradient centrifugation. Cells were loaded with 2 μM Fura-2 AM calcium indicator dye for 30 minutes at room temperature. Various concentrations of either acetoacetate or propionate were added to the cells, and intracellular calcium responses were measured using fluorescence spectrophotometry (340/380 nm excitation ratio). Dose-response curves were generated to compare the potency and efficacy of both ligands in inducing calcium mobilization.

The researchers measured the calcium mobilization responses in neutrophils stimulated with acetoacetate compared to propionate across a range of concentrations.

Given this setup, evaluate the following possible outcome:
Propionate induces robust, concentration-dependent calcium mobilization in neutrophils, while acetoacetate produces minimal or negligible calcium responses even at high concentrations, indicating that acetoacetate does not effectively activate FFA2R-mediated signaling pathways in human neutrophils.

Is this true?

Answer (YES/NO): NO